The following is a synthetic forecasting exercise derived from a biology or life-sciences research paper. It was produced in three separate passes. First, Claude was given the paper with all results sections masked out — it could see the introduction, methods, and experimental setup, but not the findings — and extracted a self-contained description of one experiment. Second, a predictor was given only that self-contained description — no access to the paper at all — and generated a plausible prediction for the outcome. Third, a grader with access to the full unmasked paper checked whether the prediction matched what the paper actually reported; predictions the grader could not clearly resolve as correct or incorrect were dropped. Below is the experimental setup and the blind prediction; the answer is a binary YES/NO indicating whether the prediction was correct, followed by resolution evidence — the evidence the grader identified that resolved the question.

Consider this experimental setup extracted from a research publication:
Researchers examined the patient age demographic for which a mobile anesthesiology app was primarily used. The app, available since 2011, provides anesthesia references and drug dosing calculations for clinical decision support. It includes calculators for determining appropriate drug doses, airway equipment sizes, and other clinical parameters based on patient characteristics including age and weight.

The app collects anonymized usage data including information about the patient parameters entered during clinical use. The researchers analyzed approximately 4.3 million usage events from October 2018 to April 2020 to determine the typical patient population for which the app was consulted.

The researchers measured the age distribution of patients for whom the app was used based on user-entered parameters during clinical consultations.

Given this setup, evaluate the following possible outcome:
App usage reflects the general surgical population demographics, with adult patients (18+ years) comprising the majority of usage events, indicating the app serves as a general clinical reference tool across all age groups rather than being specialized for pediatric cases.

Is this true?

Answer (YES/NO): NO